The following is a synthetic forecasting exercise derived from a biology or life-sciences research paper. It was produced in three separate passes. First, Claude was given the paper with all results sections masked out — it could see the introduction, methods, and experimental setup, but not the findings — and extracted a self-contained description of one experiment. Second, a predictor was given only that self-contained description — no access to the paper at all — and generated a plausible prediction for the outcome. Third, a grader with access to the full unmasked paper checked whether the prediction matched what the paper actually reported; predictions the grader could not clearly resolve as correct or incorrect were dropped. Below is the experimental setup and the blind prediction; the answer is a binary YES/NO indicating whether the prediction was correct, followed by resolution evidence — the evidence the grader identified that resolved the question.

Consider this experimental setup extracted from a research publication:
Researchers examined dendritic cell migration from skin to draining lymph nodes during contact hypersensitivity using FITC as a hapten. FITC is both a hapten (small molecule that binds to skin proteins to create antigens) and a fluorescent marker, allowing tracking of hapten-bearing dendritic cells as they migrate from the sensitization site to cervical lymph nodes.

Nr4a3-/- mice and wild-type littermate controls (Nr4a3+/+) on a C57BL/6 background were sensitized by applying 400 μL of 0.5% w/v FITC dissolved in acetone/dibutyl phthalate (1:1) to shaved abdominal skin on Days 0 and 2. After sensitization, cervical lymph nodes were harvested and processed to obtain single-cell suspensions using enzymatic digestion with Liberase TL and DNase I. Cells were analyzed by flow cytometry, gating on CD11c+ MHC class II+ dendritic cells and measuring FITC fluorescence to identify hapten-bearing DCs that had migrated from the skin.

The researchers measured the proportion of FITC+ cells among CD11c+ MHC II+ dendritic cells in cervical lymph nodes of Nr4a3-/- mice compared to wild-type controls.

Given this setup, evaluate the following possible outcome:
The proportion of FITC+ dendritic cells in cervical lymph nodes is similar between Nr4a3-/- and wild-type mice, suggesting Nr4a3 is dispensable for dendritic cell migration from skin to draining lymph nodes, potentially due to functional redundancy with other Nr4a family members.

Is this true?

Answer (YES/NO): NO